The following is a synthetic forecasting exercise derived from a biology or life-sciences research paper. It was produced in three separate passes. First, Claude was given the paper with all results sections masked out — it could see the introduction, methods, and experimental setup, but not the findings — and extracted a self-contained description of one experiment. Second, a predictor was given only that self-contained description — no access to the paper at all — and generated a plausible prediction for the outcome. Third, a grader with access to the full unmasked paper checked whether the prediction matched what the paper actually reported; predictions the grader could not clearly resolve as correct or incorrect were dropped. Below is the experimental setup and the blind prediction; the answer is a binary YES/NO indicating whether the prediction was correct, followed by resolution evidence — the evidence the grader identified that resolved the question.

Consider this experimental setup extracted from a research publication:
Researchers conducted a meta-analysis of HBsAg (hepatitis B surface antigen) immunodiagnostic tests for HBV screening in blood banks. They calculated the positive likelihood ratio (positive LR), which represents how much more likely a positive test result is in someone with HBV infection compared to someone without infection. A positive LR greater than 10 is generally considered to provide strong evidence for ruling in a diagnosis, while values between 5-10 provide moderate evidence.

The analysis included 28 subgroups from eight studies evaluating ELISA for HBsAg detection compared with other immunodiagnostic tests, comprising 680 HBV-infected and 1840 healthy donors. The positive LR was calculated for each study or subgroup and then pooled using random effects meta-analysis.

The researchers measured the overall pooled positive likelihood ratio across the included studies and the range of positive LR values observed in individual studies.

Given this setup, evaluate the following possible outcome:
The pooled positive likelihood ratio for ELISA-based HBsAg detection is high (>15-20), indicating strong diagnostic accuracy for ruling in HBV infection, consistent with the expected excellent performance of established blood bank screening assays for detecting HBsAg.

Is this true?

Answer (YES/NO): YES